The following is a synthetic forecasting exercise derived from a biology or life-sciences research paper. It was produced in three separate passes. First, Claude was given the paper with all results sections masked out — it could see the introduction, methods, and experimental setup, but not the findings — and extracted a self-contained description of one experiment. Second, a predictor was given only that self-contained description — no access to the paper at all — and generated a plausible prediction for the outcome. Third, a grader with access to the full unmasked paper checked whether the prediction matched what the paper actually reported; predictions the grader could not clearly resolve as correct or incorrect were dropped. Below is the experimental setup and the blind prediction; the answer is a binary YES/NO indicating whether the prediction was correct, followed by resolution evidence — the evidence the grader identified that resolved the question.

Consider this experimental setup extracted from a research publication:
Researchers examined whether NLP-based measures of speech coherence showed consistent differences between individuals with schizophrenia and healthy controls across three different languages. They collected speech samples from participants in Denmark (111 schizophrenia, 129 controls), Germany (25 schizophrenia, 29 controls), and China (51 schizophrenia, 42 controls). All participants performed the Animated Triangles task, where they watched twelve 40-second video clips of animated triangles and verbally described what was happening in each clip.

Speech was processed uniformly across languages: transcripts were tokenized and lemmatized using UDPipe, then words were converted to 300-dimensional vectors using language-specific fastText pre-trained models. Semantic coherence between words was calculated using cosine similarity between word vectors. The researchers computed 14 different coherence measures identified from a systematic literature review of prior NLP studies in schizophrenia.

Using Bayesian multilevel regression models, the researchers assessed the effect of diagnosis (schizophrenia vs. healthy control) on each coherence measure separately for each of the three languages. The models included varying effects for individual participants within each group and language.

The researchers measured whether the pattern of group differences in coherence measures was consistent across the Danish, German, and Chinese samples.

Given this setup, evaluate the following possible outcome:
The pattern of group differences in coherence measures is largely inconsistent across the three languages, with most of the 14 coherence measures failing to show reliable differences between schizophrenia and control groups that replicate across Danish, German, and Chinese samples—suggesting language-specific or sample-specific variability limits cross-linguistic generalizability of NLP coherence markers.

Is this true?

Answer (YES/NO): YES